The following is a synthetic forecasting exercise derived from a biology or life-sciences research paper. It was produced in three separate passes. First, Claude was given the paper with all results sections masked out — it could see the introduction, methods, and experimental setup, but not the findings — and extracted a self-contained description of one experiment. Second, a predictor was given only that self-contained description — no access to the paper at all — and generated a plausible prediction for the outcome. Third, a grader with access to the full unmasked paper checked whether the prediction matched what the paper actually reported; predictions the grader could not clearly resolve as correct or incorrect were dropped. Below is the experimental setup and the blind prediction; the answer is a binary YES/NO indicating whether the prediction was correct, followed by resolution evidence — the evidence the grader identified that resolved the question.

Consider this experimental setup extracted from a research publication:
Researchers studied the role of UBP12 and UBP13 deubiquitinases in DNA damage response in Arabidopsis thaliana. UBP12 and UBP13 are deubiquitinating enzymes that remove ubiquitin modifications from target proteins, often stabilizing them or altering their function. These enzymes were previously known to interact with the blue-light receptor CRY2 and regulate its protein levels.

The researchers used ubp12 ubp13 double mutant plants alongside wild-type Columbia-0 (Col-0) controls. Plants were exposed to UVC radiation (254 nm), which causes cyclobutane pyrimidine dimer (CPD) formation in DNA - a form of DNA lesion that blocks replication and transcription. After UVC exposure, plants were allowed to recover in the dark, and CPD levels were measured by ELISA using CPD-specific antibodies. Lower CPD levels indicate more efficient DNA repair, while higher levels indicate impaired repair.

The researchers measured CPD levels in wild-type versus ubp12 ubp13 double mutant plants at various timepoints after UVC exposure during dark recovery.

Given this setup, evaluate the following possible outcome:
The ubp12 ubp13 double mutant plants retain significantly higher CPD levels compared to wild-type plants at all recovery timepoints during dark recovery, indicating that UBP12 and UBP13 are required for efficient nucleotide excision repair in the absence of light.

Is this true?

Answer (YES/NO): NO